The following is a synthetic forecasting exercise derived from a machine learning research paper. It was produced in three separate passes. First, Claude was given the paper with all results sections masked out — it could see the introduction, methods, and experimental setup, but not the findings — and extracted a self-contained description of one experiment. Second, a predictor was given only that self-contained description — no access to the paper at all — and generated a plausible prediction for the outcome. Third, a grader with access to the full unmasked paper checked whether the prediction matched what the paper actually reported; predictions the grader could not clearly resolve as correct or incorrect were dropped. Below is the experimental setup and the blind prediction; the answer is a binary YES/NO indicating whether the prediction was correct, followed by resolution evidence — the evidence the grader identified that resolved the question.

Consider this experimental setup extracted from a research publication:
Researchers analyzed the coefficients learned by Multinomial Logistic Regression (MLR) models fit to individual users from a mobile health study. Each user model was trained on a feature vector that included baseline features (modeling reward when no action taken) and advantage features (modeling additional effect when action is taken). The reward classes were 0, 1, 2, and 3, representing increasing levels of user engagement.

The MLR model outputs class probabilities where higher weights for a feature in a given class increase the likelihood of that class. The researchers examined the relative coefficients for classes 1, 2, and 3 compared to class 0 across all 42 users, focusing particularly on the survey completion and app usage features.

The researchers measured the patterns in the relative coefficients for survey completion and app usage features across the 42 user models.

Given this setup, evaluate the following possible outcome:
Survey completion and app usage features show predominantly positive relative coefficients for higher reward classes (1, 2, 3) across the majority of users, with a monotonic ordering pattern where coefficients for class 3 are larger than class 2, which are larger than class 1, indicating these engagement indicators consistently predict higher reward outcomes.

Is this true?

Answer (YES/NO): YES